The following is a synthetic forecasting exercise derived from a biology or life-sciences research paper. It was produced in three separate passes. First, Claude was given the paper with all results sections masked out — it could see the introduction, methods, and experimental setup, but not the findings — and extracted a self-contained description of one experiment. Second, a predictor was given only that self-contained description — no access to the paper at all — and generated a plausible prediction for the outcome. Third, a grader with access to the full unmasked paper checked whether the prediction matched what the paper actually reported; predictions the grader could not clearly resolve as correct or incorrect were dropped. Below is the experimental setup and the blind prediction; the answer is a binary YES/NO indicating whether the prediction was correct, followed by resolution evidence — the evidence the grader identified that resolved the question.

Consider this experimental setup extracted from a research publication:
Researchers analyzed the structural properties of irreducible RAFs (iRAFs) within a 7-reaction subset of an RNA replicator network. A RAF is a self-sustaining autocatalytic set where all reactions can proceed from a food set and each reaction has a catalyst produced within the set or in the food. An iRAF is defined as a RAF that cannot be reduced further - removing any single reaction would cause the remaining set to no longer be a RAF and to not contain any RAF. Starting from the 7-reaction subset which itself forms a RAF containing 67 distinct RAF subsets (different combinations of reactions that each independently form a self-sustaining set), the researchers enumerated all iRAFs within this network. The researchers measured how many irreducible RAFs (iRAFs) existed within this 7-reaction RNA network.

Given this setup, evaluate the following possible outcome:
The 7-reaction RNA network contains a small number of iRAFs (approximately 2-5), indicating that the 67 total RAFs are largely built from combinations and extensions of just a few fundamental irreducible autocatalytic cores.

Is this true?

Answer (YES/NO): YES